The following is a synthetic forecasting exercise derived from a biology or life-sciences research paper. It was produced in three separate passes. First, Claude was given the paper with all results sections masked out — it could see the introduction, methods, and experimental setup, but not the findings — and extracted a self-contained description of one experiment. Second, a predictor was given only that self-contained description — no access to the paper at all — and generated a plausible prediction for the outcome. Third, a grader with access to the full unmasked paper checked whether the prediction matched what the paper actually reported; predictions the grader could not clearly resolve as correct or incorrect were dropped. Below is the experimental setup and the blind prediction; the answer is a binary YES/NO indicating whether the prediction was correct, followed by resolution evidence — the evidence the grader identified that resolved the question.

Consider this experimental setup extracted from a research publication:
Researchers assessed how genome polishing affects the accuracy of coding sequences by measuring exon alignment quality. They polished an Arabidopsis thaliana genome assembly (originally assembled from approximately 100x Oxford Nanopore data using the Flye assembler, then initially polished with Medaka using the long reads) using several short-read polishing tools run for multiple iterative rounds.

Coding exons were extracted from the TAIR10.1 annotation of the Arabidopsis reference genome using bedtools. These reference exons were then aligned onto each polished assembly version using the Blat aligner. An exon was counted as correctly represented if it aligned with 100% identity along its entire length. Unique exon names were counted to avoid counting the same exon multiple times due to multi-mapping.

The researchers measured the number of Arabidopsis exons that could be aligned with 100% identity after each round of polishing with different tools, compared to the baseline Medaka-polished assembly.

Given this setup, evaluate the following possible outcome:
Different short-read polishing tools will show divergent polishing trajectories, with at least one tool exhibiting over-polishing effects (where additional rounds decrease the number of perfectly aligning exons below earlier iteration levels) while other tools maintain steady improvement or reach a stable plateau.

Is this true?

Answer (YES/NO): YES